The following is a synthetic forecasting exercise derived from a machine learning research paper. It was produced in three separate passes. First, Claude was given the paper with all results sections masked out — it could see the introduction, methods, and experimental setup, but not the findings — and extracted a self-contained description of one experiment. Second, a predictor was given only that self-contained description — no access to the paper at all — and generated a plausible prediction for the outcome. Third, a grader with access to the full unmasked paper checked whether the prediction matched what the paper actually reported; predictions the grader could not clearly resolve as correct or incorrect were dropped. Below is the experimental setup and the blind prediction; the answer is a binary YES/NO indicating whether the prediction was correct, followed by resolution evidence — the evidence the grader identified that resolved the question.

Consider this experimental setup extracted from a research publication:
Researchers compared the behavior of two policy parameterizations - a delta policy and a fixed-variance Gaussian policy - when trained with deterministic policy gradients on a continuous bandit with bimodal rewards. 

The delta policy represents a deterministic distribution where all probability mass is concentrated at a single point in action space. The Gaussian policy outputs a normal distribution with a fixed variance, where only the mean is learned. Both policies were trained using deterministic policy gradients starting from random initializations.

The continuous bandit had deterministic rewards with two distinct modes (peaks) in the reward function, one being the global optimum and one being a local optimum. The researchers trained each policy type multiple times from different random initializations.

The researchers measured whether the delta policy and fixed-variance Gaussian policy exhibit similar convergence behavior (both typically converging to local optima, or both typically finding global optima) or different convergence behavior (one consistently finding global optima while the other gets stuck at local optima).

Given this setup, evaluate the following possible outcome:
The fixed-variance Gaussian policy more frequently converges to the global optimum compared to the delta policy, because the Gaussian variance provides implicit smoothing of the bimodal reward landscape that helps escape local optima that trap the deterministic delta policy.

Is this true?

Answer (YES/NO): NO